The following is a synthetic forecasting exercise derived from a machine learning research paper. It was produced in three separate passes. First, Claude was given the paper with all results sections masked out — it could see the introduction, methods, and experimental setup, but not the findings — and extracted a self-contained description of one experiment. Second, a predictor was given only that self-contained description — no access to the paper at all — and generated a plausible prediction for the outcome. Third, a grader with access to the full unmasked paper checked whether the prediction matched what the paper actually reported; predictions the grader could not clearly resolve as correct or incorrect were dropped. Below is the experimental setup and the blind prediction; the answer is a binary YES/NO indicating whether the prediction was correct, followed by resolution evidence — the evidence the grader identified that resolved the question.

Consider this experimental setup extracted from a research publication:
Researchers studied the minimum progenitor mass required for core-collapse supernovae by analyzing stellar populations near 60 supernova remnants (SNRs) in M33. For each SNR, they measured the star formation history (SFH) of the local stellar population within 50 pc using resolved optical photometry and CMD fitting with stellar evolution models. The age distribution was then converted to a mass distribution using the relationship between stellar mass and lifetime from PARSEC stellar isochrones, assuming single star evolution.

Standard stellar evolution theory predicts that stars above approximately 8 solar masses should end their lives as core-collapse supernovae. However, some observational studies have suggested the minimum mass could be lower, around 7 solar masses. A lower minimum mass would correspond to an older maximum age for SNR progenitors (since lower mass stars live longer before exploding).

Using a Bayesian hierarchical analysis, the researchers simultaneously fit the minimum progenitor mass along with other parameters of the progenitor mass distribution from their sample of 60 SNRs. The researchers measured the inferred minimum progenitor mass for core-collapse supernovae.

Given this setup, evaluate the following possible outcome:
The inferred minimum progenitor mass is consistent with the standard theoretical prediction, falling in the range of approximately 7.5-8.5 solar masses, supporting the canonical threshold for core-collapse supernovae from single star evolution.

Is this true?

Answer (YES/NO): NO